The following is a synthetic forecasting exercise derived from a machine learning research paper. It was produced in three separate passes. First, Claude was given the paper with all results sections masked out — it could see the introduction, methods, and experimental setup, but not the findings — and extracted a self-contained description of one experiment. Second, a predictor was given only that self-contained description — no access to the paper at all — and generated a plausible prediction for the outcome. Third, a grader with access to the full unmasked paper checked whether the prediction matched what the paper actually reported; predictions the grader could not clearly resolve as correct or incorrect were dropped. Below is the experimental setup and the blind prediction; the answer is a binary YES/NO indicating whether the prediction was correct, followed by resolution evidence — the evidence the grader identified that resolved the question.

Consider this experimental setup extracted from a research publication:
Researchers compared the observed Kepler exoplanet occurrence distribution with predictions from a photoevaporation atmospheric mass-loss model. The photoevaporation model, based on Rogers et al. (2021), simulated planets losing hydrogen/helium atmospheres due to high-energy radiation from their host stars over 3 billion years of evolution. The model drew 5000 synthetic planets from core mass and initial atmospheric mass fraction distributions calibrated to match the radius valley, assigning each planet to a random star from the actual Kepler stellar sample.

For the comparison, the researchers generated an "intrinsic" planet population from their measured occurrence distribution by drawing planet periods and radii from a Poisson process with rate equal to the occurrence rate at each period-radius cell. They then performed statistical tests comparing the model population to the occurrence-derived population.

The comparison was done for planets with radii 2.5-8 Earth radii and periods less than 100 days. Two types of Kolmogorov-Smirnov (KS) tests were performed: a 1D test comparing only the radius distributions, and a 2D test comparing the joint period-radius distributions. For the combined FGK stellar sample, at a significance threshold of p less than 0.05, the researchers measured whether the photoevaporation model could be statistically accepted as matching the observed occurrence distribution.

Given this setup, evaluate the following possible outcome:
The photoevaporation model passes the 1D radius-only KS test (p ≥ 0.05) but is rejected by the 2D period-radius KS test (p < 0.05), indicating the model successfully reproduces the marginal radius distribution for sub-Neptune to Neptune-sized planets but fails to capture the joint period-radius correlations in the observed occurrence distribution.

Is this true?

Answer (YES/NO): NO